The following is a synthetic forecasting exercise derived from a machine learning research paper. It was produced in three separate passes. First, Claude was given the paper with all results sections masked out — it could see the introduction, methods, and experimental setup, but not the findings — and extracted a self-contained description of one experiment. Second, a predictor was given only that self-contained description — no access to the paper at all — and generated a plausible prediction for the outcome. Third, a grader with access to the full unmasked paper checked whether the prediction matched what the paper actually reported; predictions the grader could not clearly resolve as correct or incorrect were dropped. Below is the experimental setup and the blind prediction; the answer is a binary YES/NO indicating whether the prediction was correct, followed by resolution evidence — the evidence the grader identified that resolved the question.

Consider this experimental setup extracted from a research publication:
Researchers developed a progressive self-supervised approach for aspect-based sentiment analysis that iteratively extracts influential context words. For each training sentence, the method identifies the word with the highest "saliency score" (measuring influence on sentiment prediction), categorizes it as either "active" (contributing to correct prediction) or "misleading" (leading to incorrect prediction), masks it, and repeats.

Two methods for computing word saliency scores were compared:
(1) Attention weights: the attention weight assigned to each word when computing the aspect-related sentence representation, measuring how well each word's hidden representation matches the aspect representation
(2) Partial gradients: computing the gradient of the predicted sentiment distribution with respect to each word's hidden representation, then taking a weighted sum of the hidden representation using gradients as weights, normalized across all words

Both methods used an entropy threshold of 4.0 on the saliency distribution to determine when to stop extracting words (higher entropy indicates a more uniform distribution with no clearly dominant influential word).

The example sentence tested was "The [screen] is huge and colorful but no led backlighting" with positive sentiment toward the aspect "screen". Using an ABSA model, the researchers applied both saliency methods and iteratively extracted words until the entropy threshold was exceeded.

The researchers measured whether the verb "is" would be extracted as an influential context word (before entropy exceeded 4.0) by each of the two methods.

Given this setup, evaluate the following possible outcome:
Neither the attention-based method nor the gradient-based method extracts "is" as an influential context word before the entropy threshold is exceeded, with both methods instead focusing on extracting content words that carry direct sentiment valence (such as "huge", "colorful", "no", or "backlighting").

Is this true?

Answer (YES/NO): NO